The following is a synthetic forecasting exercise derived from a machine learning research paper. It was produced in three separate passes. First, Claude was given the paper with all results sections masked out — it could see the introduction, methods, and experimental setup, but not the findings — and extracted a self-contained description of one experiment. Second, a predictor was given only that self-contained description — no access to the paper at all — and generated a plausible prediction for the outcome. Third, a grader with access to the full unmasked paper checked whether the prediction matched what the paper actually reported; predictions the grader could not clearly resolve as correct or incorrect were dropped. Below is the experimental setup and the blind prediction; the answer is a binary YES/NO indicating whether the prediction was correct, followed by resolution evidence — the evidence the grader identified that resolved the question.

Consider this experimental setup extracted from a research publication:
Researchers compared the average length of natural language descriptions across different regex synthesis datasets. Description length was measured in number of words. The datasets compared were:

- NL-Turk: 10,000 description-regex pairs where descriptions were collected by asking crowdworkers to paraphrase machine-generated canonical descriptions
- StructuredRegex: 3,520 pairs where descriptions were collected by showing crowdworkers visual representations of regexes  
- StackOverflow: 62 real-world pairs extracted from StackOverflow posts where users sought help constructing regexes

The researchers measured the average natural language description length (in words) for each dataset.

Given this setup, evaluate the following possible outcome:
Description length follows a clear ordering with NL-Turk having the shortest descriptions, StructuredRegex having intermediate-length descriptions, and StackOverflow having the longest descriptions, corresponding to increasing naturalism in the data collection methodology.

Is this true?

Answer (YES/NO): NO